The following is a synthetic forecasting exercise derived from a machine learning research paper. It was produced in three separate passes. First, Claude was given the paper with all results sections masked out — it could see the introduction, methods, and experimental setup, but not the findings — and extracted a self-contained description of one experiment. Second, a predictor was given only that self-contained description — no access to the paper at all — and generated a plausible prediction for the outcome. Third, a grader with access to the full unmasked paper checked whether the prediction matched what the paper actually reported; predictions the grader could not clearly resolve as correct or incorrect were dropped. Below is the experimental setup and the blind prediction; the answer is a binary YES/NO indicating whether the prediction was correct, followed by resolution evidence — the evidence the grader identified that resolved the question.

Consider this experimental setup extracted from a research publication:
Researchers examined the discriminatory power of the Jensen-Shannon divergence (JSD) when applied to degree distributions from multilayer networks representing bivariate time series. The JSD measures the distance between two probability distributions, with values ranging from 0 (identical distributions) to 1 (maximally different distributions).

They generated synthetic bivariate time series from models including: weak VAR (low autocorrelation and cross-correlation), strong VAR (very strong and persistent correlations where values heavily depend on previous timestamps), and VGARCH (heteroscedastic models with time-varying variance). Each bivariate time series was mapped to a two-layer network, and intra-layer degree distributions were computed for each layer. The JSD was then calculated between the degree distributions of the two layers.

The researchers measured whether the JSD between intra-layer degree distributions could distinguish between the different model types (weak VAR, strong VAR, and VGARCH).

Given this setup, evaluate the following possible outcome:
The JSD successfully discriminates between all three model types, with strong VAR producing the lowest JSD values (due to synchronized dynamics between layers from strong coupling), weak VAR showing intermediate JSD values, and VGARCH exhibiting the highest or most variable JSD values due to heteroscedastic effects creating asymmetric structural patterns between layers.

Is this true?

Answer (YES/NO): NO